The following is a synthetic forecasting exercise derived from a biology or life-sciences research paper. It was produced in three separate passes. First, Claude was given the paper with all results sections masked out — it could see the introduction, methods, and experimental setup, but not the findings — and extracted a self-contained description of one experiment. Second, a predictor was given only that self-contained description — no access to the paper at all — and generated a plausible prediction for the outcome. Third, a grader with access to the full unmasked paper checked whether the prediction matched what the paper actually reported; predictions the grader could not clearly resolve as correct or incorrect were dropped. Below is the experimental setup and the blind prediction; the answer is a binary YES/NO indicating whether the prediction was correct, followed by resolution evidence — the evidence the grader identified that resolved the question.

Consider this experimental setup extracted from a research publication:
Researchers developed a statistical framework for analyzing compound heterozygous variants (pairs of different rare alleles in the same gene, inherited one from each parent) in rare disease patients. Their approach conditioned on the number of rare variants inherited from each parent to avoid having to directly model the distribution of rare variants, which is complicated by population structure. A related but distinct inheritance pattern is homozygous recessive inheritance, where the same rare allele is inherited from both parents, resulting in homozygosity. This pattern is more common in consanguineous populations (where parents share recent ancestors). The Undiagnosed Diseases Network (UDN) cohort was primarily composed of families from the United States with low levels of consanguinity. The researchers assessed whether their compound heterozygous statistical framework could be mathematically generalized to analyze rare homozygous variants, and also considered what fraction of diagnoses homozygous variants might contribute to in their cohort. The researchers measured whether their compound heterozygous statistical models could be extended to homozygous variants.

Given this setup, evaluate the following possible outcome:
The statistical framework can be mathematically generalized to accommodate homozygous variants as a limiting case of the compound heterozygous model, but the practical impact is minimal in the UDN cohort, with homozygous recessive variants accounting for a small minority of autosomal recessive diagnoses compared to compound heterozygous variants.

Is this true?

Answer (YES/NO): NO